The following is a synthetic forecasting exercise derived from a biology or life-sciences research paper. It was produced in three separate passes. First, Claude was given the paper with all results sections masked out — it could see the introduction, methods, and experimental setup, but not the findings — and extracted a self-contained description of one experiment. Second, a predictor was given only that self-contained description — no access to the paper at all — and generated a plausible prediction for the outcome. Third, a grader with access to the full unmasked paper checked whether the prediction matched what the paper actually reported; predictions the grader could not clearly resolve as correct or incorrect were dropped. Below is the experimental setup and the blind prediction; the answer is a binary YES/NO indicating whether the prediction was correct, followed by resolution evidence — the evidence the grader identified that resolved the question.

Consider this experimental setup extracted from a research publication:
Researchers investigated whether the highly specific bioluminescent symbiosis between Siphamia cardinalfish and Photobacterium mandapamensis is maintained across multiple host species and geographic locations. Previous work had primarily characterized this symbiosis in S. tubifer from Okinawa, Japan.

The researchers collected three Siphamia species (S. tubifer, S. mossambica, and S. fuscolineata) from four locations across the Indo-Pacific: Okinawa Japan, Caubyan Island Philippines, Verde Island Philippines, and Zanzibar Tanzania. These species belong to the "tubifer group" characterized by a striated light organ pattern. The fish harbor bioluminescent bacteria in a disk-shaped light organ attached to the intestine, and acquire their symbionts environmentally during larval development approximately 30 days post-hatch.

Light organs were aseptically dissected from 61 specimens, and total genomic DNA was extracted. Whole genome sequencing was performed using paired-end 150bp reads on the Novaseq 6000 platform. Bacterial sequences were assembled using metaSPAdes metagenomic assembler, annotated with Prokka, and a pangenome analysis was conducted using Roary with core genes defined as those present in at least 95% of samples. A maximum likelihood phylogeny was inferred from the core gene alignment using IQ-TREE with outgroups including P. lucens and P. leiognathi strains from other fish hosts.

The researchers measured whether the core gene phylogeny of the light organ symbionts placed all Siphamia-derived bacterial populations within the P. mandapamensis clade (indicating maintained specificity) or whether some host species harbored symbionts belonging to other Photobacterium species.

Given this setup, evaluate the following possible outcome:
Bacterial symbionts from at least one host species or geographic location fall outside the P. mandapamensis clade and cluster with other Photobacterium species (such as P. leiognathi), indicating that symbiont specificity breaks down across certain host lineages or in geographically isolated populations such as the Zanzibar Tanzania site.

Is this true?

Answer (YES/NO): NO